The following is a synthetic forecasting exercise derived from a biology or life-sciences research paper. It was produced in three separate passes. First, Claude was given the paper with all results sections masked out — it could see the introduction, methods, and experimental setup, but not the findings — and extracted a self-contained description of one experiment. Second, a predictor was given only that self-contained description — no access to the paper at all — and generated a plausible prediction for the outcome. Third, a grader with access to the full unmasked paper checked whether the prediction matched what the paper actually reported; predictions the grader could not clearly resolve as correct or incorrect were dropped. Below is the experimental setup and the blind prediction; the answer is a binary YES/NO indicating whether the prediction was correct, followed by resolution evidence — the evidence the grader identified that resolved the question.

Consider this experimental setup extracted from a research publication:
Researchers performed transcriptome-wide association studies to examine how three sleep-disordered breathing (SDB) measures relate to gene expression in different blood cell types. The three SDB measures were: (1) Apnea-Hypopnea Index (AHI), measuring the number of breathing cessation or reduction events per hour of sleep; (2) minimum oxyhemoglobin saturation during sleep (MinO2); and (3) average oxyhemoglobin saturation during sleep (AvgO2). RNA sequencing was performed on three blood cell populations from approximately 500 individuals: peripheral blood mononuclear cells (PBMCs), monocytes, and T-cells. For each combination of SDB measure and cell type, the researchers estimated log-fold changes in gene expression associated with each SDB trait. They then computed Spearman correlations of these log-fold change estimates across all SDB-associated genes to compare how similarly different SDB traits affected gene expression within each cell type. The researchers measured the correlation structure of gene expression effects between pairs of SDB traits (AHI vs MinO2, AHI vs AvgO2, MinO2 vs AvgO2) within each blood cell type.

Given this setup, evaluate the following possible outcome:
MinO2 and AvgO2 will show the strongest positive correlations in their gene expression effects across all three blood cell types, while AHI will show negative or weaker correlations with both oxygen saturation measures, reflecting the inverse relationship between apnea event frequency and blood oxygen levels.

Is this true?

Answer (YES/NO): NO